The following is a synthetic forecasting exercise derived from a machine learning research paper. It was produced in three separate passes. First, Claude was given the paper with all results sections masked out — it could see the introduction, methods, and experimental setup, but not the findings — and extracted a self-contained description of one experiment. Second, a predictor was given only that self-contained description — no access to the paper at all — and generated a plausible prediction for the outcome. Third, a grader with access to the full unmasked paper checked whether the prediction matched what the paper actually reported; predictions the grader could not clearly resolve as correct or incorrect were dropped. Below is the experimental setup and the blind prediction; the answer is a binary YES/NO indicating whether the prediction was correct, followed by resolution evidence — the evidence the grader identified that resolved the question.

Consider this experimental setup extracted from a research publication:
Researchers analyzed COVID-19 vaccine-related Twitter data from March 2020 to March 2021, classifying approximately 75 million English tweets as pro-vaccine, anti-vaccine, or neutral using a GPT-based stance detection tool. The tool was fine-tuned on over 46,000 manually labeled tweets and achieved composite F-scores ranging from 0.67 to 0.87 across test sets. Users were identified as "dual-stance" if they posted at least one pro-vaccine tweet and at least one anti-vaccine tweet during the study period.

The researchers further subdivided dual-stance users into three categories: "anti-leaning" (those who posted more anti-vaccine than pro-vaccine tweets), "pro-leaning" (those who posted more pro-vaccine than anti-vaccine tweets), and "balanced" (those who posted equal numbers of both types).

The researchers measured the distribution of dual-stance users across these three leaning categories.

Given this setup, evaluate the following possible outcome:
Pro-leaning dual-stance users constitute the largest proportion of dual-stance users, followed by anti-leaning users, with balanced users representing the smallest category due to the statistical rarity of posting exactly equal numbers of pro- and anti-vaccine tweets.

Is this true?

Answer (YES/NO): YES